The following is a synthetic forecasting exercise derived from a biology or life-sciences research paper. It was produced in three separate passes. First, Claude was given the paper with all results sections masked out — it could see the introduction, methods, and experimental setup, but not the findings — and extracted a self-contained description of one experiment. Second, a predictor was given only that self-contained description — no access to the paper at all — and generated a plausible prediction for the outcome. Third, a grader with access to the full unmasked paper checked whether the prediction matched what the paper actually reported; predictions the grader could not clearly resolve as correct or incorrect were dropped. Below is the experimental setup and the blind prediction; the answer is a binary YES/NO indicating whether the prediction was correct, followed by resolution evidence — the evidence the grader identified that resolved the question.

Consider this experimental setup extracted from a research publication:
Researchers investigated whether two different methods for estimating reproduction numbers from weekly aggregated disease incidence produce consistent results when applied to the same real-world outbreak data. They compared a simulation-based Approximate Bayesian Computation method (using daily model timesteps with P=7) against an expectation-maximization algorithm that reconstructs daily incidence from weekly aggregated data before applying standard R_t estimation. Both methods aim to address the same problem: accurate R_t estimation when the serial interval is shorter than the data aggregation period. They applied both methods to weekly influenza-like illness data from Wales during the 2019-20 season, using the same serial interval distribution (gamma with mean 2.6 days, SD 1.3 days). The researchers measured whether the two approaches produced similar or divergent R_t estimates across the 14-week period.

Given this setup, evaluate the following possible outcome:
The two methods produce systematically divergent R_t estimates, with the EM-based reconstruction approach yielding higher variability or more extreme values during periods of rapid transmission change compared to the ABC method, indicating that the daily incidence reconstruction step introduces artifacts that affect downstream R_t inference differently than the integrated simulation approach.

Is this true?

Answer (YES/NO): NO